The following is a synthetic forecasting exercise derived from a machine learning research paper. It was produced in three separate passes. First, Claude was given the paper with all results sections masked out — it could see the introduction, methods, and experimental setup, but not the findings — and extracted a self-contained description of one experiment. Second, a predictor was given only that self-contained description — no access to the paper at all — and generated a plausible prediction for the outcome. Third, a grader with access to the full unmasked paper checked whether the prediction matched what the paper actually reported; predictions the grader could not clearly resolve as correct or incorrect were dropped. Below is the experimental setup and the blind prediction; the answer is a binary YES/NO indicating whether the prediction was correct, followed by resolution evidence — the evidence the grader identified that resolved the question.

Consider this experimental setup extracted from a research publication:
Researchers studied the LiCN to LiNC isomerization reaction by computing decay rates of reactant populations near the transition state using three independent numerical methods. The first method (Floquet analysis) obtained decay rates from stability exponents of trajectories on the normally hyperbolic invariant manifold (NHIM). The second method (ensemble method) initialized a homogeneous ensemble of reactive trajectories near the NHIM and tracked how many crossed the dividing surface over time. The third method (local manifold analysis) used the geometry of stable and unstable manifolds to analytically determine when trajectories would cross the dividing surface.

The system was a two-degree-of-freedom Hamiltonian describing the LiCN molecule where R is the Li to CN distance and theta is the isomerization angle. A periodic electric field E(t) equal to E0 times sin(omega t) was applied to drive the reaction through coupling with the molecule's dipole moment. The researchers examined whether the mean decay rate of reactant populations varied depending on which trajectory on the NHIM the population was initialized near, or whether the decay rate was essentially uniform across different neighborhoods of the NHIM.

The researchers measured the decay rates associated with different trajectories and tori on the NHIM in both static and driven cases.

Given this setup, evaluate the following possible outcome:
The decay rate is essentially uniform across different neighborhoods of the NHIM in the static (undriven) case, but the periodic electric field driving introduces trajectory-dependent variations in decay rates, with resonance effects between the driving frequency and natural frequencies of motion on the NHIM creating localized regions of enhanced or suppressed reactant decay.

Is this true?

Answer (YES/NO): NO